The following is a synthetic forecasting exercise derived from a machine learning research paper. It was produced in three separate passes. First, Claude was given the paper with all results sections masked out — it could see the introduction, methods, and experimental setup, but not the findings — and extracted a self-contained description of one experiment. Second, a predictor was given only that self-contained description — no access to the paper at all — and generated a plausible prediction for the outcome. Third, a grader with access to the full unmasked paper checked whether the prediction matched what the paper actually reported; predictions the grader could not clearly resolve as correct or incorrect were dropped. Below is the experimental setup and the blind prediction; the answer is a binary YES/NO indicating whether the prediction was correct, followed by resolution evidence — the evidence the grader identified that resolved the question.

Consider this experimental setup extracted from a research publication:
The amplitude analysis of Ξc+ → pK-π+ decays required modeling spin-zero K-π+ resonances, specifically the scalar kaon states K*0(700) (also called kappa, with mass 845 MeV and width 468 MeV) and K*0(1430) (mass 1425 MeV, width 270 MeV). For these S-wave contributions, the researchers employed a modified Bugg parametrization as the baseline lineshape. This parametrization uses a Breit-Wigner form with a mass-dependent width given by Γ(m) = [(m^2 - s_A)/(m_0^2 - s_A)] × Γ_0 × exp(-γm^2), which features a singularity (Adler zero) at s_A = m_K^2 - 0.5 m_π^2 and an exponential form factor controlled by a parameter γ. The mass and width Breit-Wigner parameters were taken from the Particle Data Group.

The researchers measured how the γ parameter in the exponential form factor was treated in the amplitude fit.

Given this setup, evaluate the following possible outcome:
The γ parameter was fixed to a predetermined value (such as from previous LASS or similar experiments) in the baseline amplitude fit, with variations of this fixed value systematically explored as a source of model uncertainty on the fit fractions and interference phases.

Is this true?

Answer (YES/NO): NO